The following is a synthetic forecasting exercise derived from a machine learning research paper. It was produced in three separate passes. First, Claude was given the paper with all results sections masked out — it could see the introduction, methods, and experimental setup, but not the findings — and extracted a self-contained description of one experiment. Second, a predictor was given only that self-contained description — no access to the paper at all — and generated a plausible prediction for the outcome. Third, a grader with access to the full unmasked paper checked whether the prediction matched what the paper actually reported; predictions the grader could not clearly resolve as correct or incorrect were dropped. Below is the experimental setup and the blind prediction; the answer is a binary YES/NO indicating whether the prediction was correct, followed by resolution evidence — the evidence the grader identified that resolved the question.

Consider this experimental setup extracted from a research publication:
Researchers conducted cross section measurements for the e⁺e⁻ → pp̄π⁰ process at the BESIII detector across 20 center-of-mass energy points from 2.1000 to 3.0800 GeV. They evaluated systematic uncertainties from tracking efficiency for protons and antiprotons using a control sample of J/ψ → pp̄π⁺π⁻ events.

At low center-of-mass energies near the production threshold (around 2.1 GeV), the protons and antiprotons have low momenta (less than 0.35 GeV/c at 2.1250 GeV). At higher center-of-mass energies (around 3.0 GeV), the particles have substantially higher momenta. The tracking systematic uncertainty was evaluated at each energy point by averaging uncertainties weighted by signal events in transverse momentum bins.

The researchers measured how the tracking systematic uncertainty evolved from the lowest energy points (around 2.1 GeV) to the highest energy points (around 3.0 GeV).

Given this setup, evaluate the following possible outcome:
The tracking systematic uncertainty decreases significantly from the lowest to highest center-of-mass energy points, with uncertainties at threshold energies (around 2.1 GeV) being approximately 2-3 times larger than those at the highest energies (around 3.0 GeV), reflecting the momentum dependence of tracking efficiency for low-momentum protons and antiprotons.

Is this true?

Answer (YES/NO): NO